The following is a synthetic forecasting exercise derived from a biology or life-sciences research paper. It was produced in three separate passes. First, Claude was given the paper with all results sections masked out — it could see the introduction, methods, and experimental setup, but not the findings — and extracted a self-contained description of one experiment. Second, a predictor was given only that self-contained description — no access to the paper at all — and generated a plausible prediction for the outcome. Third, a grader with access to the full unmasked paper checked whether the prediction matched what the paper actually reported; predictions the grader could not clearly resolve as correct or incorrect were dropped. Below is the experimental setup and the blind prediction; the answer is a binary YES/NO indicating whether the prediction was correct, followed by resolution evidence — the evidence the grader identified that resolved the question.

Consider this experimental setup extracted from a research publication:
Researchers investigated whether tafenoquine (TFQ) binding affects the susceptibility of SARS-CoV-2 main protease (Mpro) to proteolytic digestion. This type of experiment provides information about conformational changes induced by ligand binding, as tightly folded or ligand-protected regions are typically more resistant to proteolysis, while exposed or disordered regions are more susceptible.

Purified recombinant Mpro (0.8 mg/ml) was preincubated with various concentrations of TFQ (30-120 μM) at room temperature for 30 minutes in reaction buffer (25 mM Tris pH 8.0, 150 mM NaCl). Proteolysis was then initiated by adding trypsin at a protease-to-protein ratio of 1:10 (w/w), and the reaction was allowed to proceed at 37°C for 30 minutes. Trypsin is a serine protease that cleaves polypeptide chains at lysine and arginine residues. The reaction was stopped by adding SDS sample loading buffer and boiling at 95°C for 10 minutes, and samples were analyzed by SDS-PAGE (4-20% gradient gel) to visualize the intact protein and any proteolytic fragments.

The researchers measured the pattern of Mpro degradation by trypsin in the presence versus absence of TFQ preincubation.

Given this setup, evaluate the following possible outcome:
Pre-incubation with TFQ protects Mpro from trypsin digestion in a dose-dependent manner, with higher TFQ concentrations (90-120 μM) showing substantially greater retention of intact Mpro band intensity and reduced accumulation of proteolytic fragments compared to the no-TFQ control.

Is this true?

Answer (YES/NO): YES